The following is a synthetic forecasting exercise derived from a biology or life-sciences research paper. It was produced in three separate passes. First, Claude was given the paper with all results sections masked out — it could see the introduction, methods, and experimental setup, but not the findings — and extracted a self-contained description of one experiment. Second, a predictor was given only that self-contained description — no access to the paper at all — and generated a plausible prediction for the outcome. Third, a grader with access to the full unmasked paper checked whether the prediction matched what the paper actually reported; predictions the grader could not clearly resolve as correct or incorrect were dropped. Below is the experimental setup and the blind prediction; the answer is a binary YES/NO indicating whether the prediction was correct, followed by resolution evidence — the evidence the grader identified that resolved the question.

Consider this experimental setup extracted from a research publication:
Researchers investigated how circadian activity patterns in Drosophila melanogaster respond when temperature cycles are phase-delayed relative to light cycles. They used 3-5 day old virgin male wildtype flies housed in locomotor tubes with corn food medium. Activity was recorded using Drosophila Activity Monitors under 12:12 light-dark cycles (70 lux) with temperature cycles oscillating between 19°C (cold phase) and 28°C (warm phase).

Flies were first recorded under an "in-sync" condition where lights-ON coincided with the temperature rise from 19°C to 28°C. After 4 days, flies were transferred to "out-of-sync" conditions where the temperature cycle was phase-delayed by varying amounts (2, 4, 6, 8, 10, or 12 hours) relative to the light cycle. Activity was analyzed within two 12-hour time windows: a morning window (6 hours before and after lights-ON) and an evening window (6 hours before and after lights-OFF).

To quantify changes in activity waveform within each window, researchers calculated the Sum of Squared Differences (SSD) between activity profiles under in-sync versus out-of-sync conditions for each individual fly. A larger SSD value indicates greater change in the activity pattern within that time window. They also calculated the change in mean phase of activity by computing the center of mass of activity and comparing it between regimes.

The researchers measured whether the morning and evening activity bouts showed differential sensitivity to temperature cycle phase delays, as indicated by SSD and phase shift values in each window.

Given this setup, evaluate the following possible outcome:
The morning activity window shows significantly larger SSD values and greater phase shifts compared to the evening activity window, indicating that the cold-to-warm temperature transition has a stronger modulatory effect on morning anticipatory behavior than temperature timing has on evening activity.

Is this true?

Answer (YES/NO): NO